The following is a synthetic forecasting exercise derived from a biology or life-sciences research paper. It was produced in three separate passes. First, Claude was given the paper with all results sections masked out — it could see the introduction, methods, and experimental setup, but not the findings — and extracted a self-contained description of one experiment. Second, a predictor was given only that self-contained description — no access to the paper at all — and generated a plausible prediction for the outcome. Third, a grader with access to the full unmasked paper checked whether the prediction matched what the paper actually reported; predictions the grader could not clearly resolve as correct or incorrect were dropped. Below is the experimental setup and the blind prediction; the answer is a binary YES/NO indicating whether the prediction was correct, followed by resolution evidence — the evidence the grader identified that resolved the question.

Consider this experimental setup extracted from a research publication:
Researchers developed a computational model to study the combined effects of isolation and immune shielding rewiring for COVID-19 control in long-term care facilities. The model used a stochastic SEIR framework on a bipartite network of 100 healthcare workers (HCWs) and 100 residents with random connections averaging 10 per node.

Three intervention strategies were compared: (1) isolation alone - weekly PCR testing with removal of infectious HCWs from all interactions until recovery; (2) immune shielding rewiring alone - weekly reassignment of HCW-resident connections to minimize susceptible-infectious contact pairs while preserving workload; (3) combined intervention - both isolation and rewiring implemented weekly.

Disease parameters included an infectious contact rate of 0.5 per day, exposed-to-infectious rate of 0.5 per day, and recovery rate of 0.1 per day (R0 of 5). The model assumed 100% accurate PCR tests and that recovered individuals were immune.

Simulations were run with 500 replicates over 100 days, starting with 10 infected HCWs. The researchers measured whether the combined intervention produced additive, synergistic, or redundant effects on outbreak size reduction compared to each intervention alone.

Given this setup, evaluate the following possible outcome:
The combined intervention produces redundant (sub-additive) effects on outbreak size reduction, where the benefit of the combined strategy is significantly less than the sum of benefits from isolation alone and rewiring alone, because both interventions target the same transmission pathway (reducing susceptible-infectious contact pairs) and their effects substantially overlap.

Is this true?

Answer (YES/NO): YES